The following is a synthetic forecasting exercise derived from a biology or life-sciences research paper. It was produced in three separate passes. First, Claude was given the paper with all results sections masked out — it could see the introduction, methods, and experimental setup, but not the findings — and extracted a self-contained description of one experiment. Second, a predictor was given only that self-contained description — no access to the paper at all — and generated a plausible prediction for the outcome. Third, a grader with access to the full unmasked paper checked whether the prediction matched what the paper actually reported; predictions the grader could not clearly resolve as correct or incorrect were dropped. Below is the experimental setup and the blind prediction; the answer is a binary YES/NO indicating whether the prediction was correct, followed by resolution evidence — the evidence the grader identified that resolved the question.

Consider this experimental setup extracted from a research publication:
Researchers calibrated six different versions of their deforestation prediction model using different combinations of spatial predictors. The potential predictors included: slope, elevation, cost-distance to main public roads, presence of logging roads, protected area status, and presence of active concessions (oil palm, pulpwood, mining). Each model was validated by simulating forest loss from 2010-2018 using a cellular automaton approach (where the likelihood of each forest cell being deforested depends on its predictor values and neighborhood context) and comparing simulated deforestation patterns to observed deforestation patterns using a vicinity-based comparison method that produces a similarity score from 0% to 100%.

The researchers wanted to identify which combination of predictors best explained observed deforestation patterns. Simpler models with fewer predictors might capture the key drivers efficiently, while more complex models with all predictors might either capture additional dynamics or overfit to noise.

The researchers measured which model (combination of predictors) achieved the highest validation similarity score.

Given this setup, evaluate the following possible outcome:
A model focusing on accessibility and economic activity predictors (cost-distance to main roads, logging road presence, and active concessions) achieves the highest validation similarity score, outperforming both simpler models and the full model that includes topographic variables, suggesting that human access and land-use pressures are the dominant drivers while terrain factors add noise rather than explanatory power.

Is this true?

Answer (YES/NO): NO